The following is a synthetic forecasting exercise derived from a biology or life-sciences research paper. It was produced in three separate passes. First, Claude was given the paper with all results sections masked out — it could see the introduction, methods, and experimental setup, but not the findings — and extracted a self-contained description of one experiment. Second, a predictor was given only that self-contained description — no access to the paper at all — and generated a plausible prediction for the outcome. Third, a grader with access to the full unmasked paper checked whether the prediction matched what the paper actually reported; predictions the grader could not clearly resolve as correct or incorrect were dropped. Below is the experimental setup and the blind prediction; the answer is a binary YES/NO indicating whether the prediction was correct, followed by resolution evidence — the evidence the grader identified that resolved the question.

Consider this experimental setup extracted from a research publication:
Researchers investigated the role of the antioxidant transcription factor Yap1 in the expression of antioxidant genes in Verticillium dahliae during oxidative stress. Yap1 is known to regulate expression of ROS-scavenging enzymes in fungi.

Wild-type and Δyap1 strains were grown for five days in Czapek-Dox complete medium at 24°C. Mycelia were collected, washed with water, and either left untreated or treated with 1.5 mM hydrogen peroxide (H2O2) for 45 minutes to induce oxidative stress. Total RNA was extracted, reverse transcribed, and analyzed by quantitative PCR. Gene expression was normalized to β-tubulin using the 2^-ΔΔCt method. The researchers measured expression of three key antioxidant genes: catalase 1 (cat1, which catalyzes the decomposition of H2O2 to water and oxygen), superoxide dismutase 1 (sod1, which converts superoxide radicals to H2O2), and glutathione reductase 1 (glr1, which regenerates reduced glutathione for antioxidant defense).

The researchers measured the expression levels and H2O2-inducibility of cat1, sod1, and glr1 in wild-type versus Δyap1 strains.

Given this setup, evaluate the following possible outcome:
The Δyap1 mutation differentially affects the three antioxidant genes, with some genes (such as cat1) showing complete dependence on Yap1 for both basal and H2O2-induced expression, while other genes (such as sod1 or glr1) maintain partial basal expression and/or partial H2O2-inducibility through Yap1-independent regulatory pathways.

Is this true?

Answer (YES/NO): NO